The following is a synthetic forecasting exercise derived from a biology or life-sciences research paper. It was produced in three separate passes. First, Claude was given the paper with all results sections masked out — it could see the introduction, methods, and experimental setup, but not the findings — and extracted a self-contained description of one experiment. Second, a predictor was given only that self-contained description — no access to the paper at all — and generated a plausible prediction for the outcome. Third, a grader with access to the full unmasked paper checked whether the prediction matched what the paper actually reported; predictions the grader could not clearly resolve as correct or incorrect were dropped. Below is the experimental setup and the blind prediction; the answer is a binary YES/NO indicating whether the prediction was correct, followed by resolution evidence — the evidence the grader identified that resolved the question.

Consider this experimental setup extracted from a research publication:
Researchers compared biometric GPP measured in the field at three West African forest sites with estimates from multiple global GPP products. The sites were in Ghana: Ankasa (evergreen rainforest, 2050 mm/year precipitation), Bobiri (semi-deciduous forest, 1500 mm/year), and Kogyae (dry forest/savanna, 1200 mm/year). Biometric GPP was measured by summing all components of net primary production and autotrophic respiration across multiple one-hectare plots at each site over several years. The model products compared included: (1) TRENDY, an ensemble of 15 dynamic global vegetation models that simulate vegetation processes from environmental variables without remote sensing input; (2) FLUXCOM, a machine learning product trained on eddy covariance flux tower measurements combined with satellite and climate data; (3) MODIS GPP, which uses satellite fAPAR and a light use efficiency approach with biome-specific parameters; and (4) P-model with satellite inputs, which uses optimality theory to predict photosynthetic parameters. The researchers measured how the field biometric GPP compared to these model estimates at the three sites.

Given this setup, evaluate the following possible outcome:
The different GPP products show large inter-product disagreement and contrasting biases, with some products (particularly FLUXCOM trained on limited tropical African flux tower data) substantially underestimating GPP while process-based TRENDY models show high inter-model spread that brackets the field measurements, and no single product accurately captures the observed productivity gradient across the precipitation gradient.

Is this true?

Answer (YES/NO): NO